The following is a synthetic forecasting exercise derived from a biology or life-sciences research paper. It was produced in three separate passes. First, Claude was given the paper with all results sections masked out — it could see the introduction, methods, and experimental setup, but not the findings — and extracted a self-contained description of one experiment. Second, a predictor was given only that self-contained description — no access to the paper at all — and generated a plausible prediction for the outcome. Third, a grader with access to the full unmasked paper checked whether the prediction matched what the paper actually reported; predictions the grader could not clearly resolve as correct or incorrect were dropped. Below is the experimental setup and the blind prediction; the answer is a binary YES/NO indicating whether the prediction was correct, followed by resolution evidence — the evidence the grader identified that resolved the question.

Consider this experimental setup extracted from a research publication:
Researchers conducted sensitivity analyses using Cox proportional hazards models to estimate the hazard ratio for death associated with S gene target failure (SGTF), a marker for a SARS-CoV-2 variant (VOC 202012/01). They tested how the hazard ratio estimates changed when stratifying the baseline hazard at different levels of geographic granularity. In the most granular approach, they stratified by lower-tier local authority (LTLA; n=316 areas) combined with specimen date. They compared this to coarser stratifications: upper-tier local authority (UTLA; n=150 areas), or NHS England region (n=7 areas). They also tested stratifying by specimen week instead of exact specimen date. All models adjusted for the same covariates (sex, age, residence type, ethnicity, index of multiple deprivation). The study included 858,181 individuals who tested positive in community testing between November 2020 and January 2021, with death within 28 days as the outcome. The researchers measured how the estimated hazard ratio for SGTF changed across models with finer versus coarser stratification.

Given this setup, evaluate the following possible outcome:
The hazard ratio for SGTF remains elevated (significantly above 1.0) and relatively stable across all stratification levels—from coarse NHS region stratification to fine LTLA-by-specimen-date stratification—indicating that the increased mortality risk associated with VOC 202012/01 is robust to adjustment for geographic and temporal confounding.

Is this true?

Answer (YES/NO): YES